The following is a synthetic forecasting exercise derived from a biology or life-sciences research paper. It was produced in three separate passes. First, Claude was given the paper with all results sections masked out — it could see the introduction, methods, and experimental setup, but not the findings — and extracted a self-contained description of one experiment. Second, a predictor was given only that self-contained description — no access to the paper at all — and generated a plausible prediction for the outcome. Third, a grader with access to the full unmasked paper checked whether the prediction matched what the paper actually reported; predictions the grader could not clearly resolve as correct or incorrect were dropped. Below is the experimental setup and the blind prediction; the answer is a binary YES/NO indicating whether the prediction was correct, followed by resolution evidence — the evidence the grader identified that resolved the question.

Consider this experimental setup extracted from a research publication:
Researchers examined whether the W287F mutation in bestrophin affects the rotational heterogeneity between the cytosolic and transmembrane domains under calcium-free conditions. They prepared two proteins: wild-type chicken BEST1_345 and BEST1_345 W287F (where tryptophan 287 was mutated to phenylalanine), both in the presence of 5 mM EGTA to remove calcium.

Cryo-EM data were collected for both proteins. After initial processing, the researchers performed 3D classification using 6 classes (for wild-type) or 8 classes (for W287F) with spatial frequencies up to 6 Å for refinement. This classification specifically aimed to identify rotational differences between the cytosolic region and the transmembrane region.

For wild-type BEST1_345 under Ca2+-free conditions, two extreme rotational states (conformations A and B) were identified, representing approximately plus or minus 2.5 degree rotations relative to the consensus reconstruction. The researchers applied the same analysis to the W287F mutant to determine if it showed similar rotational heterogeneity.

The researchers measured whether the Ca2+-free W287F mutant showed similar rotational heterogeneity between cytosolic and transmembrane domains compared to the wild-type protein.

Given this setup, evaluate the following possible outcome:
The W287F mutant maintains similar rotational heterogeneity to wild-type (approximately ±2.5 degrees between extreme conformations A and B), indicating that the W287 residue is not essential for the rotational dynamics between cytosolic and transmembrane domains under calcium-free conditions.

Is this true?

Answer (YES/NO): YES